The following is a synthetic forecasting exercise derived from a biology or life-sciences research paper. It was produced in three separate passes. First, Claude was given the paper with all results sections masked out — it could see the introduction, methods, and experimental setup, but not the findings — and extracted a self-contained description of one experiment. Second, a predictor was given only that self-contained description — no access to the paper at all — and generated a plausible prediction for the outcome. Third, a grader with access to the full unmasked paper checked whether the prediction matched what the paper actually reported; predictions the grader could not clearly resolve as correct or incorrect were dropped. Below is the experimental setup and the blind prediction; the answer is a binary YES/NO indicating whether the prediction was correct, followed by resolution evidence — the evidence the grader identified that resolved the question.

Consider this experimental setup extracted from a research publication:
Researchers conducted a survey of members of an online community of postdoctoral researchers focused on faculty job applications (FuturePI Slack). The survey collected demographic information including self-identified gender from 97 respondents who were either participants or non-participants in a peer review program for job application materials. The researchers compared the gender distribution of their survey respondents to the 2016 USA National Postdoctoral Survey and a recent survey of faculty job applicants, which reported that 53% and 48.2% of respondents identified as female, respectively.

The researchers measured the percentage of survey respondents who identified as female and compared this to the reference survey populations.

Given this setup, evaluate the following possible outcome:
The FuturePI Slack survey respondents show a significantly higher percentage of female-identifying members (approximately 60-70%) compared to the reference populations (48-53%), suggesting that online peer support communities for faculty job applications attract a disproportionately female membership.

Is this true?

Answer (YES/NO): YES